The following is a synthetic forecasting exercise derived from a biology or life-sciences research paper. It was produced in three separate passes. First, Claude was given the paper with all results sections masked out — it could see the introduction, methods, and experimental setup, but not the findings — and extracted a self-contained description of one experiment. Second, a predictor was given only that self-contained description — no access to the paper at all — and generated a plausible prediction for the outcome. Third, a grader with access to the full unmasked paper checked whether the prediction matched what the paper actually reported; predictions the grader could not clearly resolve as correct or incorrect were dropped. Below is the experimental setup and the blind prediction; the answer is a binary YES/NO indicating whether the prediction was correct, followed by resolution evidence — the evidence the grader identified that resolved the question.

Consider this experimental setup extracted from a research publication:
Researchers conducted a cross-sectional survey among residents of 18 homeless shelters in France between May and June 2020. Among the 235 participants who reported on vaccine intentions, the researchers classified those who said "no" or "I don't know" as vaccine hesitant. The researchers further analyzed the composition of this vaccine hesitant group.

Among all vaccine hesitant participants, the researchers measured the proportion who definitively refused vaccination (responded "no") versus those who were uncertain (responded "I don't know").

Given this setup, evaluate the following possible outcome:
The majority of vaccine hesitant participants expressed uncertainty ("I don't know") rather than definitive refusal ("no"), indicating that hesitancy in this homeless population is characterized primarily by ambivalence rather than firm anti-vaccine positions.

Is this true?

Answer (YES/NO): NO